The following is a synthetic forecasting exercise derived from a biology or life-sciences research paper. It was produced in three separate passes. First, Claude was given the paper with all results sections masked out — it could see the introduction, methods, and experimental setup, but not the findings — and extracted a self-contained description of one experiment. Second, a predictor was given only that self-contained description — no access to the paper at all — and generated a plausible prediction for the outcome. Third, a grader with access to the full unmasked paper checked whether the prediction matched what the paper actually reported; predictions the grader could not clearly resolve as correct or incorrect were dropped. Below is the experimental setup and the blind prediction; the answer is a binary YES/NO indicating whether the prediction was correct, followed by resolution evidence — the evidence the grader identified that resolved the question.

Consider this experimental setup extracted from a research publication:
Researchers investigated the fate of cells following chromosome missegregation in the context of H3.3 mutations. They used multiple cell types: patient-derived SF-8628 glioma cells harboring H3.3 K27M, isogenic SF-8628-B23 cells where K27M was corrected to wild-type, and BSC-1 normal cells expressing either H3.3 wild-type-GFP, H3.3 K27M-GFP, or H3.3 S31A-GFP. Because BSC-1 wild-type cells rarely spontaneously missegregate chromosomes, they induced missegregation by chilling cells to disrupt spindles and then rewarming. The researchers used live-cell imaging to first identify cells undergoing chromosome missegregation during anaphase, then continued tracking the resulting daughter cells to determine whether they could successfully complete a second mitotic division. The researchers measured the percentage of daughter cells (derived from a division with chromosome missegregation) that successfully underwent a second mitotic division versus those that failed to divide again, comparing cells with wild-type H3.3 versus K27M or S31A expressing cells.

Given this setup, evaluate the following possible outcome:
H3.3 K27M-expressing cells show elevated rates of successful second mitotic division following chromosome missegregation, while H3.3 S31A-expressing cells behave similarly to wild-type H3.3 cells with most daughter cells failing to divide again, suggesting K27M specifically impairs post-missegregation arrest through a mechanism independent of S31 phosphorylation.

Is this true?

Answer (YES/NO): NO